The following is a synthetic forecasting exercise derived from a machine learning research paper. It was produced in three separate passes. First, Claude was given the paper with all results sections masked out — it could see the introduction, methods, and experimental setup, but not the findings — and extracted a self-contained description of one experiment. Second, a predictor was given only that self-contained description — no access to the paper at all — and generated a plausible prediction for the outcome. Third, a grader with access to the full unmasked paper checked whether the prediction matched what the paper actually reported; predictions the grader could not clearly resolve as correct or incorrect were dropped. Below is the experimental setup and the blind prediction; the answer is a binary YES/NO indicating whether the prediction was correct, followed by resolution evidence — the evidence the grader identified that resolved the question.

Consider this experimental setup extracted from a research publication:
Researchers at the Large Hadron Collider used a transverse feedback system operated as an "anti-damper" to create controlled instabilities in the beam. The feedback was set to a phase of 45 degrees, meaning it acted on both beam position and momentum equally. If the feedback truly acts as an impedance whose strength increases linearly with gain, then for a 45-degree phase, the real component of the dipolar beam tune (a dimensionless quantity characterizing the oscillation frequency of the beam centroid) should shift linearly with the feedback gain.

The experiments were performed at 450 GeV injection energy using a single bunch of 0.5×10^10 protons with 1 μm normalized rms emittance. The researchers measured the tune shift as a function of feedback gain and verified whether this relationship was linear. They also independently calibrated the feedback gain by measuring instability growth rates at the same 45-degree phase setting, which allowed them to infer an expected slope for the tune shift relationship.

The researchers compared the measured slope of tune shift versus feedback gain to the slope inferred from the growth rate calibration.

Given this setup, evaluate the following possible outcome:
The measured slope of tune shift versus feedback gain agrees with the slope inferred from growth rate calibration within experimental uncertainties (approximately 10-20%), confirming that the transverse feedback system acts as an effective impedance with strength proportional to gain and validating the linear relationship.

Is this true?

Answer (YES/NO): YES